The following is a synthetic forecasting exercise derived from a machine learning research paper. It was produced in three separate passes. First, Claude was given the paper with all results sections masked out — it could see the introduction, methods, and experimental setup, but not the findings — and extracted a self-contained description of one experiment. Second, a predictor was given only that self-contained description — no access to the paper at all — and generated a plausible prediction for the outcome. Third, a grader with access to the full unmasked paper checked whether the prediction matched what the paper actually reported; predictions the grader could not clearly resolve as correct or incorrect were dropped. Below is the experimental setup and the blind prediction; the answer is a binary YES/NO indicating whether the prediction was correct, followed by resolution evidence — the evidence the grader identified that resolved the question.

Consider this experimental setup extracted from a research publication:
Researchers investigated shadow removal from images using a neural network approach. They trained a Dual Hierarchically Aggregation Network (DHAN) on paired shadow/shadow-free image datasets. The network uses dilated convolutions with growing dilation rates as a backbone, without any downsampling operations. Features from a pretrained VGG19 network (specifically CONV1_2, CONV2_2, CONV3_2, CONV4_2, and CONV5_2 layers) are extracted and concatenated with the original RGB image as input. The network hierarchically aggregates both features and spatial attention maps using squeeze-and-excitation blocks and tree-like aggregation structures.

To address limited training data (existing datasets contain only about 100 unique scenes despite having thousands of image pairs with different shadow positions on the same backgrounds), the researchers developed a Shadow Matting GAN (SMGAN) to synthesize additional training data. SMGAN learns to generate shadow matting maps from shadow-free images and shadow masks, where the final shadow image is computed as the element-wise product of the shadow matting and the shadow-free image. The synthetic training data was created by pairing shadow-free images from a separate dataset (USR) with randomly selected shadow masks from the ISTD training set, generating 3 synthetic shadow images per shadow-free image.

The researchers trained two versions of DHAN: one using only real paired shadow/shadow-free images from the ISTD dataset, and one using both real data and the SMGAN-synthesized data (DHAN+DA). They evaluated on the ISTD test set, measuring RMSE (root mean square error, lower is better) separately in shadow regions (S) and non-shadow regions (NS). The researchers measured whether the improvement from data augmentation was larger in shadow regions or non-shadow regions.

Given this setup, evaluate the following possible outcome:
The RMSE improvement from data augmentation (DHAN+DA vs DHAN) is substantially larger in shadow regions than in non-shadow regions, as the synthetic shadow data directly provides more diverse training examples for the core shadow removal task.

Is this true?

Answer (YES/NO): NO